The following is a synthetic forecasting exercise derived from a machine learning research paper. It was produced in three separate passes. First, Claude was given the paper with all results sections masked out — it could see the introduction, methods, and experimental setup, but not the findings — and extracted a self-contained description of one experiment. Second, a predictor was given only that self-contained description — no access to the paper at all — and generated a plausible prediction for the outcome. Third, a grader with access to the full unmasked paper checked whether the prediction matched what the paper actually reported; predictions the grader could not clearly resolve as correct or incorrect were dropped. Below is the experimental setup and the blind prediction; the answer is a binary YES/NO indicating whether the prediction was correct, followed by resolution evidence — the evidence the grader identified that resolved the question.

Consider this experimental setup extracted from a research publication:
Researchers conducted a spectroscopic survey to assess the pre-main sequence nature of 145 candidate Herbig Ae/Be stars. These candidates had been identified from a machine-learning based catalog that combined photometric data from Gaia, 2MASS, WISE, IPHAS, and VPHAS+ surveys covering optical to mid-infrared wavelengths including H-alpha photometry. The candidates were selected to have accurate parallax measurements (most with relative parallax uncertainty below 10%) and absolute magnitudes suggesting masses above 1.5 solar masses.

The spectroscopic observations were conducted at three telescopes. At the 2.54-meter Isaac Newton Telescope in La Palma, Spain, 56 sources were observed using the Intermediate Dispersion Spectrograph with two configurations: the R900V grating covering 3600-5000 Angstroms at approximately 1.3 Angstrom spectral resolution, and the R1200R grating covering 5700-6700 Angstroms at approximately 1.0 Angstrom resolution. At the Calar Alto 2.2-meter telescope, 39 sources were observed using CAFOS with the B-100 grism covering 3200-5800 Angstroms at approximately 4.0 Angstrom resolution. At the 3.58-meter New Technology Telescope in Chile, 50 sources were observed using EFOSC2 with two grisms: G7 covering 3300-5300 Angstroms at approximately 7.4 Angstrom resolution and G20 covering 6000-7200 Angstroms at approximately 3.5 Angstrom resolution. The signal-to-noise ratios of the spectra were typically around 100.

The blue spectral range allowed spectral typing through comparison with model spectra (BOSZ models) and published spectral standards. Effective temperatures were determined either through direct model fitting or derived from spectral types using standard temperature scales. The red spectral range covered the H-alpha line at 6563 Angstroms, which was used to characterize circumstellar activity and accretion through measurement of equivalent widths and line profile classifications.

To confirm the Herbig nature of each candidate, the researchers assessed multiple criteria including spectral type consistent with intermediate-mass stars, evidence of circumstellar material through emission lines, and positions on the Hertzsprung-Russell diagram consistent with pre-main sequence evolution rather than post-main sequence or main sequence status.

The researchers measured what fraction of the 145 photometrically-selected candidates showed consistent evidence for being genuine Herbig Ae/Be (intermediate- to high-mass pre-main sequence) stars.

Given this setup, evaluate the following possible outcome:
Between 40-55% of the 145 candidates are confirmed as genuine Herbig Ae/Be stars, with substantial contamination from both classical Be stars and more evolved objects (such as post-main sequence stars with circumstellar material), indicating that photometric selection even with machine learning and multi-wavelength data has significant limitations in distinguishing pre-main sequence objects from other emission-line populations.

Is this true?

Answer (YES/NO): NO